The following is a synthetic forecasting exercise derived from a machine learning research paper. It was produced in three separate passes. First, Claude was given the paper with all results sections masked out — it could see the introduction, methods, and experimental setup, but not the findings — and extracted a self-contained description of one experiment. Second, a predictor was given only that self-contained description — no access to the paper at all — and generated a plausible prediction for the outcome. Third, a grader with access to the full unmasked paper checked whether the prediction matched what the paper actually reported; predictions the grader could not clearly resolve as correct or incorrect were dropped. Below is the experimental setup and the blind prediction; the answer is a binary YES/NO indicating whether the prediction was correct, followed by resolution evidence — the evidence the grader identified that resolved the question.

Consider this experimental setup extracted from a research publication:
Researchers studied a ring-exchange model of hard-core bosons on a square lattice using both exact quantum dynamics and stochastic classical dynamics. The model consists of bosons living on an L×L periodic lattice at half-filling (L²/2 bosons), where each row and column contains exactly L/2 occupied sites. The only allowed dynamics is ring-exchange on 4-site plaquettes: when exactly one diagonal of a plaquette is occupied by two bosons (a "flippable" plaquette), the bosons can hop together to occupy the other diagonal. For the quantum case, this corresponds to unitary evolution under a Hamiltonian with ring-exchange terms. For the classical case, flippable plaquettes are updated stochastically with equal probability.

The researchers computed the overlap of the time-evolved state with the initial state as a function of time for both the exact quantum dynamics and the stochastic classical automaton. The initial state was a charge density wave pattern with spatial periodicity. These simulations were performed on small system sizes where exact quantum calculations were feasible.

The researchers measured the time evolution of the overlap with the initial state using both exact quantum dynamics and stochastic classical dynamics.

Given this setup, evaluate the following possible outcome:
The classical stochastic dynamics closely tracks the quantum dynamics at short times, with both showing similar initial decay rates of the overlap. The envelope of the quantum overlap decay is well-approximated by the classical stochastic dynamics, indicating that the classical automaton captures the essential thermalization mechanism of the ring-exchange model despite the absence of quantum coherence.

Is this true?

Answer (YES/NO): YES